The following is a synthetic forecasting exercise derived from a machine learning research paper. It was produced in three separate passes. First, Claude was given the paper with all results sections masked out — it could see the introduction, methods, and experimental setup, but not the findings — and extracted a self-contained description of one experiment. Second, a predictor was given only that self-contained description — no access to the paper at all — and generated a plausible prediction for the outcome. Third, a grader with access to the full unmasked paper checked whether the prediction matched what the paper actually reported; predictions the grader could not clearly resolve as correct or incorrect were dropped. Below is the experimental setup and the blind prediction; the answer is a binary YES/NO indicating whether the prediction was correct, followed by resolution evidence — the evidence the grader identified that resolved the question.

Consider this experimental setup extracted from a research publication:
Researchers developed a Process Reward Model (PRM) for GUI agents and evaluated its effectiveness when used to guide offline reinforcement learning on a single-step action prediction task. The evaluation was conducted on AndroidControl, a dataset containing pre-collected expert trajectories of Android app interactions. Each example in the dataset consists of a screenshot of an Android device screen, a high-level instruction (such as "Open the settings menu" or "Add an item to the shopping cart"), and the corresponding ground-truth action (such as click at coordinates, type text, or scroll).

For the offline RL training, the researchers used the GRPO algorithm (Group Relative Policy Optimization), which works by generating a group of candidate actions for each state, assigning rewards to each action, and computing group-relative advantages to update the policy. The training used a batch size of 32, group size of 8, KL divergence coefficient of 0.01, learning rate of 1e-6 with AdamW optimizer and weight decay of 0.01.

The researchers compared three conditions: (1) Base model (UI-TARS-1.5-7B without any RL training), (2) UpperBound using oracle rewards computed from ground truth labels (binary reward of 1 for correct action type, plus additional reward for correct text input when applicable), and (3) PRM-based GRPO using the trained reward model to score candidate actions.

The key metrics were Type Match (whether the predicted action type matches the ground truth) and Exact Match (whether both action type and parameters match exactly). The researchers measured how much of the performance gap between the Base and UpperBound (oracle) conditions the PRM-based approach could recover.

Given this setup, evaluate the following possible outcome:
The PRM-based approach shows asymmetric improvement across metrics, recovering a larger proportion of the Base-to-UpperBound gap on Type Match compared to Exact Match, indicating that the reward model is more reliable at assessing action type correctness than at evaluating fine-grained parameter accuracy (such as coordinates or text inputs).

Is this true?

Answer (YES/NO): YES